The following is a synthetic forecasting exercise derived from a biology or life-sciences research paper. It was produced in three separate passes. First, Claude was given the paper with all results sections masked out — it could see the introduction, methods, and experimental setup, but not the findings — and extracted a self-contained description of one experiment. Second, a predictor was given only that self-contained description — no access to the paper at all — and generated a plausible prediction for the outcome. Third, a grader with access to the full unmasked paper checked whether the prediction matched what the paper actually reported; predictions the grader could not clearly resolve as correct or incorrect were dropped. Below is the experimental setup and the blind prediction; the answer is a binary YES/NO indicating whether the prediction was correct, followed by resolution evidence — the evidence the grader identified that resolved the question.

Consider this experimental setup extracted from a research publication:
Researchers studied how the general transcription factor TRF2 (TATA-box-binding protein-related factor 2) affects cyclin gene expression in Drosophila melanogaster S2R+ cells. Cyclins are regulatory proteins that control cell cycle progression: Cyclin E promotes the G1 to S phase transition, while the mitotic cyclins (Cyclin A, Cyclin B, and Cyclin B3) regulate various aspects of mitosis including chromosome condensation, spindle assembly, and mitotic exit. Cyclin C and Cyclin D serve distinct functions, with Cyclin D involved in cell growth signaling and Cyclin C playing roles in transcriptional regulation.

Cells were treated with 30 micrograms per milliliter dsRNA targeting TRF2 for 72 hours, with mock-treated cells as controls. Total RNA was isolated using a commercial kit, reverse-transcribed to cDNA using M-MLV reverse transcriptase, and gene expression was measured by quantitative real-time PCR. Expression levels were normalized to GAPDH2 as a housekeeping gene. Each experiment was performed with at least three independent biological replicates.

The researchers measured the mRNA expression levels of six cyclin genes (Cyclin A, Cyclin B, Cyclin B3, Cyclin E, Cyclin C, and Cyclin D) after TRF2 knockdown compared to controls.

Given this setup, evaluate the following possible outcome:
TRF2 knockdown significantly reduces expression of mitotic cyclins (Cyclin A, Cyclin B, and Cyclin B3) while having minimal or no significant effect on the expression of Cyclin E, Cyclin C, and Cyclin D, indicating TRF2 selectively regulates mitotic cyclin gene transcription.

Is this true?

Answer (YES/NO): NO